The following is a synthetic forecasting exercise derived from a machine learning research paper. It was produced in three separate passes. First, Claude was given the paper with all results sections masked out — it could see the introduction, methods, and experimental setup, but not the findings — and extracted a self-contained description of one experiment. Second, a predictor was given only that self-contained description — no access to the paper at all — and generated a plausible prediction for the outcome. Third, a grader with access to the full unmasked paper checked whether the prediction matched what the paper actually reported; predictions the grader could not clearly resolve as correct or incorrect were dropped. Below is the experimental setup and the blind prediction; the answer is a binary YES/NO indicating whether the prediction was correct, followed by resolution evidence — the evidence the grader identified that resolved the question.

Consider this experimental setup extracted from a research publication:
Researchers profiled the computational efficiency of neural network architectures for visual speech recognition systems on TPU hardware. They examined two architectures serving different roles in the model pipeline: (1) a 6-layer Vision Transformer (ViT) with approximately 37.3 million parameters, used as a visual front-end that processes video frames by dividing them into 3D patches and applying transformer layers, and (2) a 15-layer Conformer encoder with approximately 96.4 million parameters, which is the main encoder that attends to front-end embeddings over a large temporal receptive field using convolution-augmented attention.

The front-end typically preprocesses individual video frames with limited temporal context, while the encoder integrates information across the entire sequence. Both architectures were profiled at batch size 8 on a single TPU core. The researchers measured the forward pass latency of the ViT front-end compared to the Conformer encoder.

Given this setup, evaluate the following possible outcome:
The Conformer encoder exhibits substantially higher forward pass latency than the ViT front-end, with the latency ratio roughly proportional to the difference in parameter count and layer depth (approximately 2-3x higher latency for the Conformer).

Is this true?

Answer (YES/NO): NO